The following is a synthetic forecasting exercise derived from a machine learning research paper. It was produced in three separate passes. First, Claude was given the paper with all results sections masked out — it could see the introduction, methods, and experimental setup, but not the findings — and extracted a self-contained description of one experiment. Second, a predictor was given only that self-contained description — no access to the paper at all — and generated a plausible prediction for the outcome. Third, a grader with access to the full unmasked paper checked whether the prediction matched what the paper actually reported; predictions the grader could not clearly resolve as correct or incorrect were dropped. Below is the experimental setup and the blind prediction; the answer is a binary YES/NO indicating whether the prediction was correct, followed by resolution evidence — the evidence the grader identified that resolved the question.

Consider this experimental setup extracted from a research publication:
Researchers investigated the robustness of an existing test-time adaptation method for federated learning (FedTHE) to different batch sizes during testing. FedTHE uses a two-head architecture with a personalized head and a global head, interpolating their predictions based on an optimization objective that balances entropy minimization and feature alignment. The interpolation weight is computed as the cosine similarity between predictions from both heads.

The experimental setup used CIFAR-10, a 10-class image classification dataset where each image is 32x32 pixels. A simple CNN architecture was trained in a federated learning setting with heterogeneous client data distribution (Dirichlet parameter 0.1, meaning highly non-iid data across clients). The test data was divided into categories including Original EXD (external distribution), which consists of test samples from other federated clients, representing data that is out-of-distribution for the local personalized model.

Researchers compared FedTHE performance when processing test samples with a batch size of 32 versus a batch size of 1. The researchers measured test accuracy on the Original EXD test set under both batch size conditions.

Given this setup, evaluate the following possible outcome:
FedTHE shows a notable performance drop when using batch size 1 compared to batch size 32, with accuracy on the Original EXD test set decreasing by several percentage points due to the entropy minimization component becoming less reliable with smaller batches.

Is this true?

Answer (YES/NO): NO